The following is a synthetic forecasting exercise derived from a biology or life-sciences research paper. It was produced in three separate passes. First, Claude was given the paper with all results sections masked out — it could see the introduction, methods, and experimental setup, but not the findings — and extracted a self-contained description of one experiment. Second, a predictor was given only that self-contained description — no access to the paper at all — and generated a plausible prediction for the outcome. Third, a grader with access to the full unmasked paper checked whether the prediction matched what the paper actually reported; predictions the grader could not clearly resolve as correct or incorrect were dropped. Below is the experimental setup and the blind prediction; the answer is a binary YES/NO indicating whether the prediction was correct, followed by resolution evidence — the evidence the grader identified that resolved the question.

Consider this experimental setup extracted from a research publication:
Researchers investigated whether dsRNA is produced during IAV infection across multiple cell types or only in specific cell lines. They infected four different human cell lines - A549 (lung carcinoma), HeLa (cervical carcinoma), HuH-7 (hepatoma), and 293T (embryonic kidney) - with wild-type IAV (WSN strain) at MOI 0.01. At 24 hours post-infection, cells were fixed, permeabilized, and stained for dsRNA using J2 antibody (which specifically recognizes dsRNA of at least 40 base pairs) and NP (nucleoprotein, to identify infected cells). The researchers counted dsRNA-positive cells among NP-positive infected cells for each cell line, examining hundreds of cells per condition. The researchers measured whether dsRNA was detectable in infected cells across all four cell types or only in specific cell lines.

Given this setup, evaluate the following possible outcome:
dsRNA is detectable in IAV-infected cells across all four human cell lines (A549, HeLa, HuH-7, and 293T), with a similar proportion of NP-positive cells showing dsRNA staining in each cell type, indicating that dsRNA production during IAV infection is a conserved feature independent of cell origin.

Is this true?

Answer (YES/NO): YES